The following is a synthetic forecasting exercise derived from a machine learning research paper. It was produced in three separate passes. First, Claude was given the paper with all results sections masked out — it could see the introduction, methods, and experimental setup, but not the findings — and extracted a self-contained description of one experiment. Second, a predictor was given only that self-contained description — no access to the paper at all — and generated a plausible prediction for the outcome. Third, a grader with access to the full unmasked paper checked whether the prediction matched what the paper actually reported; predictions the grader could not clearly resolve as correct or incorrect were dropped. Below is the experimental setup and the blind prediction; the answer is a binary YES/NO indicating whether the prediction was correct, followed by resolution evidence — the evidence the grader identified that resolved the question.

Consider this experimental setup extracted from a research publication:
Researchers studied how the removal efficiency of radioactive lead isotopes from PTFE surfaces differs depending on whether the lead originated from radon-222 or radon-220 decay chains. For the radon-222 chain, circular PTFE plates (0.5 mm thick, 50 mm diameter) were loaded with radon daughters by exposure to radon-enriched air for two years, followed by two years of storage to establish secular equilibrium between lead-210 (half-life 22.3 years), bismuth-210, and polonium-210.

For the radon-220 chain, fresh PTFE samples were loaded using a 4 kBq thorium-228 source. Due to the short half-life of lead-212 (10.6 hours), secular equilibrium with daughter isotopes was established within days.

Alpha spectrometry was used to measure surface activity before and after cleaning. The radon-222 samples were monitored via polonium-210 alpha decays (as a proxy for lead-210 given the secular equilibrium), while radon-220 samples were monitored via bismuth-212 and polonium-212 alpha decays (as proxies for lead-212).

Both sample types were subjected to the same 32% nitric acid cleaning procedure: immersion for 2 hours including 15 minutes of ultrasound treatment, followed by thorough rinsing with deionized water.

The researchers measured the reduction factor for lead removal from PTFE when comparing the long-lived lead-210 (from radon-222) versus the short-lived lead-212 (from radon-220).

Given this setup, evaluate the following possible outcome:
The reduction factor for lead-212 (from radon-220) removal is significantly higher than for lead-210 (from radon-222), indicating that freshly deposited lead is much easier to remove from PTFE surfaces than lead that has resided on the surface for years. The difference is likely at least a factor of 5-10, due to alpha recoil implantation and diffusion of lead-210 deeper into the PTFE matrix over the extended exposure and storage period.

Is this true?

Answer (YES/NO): YES